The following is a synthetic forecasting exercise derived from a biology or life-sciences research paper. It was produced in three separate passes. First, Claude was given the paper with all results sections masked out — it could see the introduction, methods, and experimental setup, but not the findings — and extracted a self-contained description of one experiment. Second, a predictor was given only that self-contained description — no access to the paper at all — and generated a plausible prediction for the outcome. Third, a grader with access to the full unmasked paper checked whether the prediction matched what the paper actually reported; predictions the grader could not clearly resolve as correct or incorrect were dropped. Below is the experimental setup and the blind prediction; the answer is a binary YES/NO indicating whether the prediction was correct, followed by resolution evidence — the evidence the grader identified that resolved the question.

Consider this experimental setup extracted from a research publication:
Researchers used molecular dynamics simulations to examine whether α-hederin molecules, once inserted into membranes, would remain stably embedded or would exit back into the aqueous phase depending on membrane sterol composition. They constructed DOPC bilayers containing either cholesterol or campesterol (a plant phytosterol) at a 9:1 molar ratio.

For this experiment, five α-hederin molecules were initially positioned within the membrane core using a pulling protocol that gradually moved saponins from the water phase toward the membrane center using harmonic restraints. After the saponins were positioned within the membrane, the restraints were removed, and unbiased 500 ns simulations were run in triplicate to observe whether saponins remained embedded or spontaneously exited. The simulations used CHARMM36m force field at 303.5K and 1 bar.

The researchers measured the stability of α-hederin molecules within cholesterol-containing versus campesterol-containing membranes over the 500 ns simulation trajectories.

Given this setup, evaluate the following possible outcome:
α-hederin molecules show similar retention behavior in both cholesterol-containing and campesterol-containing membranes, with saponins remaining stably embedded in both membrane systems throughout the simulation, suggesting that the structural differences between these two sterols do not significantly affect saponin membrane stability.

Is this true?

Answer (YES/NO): YES